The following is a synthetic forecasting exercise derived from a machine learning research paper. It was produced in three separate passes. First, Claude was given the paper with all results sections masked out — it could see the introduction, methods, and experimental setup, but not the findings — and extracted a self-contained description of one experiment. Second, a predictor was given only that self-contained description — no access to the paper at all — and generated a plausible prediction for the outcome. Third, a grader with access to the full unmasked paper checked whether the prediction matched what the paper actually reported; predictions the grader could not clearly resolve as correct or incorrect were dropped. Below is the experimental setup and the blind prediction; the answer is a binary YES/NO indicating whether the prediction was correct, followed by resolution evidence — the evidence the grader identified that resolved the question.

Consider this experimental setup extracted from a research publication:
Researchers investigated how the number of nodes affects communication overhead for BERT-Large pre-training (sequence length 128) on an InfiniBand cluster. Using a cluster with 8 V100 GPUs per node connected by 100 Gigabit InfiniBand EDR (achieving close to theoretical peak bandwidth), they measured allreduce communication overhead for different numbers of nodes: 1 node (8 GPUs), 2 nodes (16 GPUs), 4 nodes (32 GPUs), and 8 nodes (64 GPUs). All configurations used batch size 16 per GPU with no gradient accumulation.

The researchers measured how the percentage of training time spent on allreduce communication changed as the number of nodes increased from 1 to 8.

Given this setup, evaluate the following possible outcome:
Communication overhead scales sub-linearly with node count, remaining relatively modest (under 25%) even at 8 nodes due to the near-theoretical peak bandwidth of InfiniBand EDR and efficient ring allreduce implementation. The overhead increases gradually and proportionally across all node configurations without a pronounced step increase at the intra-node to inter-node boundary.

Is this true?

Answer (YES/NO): NO